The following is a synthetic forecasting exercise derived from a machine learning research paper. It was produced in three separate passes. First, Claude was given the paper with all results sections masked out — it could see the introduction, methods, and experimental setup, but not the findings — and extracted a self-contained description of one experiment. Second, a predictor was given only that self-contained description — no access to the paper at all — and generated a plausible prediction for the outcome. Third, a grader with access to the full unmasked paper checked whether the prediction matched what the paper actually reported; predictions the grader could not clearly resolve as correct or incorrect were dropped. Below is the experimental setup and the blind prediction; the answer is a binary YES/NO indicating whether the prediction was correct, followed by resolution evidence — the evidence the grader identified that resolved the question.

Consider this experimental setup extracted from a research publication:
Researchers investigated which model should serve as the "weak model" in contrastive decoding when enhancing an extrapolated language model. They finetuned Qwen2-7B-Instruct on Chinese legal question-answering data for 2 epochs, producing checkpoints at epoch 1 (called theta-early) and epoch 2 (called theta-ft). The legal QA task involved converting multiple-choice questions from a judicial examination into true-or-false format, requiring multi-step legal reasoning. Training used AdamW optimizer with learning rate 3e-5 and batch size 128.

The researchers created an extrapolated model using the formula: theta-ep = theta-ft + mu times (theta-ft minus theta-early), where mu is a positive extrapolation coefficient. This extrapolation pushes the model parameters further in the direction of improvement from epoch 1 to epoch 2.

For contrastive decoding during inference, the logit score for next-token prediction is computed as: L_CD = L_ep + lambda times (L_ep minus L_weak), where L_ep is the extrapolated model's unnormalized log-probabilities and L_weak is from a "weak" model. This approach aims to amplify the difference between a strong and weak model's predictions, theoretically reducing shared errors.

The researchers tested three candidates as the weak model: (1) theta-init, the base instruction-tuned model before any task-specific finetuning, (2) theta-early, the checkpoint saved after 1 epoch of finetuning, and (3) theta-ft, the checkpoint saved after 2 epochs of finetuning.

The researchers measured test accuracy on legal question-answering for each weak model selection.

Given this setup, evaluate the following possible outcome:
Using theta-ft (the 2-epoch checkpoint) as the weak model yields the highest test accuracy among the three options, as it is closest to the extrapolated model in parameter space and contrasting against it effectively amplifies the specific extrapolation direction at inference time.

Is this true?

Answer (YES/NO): YES